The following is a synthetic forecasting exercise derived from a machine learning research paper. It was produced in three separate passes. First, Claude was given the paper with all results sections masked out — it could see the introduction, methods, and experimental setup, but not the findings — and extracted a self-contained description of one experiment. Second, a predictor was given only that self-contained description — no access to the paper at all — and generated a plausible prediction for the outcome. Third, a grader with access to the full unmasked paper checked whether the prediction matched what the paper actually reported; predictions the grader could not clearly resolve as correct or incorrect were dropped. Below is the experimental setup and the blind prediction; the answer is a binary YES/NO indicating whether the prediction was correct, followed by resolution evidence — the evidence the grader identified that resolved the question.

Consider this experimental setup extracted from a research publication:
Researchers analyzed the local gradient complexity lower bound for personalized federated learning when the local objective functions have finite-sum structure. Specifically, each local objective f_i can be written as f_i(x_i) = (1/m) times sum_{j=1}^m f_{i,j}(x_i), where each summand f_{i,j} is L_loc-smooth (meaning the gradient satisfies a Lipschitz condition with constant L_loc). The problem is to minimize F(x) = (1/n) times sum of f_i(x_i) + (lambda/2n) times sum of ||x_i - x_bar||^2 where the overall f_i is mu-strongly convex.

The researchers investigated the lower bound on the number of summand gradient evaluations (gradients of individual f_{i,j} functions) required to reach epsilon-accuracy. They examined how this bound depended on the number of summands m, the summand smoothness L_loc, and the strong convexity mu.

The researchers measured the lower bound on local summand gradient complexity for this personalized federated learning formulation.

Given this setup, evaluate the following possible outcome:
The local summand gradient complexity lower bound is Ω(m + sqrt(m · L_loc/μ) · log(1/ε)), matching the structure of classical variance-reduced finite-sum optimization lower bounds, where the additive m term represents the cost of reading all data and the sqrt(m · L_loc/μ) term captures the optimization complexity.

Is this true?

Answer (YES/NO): YES